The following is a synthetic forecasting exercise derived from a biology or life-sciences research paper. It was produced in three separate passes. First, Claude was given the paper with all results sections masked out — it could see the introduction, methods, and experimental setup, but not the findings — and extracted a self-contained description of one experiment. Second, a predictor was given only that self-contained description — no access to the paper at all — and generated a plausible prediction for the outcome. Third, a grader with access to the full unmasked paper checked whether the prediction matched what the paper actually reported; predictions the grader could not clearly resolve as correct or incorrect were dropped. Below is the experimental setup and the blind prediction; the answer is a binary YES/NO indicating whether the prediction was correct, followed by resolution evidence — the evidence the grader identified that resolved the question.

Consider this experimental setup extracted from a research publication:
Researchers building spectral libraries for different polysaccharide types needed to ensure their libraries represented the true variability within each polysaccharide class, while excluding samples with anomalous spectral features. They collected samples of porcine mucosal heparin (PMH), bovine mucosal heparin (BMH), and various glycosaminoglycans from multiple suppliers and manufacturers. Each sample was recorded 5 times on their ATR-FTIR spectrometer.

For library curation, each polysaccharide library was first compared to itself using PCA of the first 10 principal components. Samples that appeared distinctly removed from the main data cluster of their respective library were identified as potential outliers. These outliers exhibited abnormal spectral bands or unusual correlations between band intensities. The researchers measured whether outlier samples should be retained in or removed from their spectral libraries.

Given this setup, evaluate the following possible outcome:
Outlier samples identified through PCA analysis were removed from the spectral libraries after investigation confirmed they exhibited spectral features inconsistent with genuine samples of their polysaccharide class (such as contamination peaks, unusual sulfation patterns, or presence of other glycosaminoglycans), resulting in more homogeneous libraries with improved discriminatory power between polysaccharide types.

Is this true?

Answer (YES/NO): NO